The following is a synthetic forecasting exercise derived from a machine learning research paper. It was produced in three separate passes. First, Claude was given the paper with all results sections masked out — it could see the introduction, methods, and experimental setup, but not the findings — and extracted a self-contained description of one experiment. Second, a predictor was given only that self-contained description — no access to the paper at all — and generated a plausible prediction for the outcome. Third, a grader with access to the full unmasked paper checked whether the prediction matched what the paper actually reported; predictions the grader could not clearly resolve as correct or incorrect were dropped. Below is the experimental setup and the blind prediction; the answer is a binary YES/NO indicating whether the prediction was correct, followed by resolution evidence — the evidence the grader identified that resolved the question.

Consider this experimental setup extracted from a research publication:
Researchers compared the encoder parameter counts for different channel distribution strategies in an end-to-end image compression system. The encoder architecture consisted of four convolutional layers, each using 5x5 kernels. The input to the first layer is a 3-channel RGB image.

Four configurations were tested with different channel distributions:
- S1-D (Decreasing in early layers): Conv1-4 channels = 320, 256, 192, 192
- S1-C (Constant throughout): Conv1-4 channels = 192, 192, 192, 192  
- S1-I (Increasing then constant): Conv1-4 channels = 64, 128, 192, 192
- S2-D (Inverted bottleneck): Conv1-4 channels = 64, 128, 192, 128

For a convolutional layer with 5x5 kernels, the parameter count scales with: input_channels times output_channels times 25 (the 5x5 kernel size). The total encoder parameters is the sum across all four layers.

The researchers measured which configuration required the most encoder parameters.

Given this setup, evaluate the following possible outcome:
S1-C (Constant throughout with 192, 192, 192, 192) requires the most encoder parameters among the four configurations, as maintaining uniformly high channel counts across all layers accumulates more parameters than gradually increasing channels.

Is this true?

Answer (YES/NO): NO